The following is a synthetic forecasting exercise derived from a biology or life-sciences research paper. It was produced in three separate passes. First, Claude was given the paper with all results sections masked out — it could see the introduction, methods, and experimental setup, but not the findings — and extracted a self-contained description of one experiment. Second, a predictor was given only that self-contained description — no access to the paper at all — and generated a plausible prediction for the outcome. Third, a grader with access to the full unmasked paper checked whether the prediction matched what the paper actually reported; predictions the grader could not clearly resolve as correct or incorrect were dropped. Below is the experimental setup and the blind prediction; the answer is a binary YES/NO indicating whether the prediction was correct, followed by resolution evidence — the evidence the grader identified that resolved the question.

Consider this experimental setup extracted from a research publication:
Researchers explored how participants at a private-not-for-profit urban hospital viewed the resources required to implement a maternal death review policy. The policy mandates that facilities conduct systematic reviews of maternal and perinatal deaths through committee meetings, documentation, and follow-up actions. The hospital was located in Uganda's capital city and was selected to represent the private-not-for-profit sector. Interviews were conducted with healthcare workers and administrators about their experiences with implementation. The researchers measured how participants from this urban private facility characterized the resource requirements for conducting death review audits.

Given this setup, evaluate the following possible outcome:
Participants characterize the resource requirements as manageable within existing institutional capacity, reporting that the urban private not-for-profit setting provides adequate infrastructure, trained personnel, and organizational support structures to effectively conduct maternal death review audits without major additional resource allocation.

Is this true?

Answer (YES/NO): NO